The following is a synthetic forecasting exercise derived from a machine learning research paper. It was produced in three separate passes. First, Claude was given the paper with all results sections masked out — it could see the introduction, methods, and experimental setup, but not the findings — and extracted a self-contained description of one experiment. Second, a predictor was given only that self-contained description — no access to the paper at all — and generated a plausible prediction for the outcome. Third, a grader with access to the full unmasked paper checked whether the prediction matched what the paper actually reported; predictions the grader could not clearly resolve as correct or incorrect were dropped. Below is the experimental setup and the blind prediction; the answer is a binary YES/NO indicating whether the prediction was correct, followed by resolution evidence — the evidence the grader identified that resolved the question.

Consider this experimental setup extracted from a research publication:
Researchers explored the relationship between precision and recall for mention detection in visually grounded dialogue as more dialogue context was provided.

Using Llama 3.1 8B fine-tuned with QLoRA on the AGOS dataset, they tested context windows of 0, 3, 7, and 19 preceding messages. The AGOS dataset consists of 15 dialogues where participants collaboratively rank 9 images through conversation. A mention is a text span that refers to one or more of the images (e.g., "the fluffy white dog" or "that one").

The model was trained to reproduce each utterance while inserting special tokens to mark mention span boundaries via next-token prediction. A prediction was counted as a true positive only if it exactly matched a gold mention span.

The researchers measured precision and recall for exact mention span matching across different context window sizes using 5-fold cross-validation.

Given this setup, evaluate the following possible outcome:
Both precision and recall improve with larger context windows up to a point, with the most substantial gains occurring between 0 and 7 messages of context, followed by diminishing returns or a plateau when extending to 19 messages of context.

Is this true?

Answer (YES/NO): YES